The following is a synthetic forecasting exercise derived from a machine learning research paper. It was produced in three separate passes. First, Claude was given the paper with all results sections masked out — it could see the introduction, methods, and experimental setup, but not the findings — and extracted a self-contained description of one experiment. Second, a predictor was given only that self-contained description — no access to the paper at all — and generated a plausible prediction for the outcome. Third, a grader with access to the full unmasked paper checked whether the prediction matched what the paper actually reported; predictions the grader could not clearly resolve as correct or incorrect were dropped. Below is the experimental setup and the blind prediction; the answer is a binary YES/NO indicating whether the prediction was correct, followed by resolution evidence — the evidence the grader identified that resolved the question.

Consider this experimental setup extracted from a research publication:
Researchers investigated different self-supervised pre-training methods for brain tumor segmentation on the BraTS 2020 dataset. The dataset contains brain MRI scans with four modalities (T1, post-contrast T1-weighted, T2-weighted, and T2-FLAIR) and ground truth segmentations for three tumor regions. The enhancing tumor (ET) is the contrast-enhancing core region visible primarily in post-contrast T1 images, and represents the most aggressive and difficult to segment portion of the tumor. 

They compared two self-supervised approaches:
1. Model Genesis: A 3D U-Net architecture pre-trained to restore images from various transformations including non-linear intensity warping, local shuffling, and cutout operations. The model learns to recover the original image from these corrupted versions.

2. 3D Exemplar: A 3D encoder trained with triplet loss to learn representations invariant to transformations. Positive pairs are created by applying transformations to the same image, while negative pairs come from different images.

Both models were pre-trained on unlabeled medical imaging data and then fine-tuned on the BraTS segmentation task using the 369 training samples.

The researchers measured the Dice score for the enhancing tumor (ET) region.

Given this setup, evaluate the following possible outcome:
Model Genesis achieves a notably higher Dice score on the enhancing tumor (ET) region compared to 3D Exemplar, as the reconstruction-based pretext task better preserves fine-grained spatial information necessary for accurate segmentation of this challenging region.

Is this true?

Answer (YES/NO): NO